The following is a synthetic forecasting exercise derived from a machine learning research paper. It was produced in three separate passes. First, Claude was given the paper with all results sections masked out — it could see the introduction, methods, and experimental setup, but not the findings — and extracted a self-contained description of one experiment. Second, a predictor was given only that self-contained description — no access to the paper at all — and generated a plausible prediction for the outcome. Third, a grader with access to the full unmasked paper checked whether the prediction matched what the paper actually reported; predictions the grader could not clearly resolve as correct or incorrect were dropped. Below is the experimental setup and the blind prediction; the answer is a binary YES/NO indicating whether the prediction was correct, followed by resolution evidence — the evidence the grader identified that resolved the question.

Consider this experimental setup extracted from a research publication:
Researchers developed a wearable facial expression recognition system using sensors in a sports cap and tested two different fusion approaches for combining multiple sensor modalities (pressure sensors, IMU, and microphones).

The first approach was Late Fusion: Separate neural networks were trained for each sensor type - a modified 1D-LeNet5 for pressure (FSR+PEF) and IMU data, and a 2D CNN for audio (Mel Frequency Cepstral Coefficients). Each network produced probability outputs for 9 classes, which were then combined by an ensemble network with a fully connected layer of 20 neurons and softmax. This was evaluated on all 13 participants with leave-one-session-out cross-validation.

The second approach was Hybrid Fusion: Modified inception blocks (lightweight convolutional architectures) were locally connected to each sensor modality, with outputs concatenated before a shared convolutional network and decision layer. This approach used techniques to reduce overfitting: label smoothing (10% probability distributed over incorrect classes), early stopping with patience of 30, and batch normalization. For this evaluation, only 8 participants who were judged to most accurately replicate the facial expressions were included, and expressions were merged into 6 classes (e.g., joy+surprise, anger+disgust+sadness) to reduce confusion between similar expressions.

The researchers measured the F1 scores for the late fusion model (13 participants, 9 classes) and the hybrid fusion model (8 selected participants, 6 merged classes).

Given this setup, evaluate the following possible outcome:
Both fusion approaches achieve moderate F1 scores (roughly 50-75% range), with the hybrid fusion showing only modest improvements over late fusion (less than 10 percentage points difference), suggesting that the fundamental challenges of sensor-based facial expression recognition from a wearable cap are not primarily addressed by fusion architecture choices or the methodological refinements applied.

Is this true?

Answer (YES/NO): NO